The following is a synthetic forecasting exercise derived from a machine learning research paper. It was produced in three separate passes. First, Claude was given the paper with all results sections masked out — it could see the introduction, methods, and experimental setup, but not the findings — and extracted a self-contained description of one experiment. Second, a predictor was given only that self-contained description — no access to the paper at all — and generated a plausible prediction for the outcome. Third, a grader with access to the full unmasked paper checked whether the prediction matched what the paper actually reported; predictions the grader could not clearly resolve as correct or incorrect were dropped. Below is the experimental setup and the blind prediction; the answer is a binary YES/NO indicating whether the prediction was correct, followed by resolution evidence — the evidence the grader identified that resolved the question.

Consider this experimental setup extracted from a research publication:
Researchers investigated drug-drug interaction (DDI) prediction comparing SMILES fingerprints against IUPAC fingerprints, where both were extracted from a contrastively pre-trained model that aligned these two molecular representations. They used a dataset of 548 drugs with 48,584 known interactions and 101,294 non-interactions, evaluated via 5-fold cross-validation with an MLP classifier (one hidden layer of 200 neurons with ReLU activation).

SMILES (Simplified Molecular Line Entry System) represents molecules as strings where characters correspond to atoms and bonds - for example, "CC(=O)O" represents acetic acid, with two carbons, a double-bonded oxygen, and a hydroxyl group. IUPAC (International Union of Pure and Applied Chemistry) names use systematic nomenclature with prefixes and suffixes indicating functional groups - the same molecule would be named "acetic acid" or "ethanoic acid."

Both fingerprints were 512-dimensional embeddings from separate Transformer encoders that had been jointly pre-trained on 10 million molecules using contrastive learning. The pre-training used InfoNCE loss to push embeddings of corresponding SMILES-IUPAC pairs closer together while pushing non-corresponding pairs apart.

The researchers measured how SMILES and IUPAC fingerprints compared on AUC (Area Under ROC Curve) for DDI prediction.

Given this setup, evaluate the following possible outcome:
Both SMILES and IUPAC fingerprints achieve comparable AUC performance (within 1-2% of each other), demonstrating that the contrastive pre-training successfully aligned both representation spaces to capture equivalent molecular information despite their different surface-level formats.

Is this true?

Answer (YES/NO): YES